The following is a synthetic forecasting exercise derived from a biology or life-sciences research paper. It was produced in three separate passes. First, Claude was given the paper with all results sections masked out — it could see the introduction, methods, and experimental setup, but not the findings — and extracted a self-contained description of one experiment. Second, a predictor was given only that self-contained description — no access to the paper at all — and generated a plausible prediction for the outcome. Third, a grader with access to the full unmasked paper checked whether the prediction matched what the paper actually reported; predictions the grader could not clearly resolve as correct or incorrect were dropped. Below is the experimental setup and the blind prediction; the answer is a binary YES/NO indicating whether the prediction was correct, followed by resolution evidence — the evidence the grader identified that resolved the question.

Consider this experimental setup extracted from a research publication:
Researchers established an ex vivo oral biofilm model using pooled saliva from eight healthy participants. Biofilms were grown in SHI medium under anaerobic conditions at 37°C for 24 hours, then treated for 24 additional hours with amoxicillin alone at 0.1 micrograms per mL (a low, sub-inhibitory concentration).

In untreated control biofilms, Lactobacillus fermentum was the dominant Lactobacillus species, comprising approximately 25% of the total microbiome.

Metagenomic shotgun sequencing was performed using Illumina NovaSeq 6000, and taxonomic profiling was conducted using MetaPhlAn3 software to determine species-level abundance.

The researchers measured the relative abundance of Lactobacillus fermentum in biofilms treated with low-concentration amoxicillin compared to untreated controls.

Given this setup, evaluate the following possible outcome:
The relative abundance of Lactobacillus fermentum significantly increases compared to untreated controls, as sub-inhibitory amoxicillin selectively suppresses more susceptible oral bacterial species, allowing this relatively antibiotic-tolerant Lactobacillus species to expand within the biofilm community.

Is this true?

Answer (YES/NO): NO